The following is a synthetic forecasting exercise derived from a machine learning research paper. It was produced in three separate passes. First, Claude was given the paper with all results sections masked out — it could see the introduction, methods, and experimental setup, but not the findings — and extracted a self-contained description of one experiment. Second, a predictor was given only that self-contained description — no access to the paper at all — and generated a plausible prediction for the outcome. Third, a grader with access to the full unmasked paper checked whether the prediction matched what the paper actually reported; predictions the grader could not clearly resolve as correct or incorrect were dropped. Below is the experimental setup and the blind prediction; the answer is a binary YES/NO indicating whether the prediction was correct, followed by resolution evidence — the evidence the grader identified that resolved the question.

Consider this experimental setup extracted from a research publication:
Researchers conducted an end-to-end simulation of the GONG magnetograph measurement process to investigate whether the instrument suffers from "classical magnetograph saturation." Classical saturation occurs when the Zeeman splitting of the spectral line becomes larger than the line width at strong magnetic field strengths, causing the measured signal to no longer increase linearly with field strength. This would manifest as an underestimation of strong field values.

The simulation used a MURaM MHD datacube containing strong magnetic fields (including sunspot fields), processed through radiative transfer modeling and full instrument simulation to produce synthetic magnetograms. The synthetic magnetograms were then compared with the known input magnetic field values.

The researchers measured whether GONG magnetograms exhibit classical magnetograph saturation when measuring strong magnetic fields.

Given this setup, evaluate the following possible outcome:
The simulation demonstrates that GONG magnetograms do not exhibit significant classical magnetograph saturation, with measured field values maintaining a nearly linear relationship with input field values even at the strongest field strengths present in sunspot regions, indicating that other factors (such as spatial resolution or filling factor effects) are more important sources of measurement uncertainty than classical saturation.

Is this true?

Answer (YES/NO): YES